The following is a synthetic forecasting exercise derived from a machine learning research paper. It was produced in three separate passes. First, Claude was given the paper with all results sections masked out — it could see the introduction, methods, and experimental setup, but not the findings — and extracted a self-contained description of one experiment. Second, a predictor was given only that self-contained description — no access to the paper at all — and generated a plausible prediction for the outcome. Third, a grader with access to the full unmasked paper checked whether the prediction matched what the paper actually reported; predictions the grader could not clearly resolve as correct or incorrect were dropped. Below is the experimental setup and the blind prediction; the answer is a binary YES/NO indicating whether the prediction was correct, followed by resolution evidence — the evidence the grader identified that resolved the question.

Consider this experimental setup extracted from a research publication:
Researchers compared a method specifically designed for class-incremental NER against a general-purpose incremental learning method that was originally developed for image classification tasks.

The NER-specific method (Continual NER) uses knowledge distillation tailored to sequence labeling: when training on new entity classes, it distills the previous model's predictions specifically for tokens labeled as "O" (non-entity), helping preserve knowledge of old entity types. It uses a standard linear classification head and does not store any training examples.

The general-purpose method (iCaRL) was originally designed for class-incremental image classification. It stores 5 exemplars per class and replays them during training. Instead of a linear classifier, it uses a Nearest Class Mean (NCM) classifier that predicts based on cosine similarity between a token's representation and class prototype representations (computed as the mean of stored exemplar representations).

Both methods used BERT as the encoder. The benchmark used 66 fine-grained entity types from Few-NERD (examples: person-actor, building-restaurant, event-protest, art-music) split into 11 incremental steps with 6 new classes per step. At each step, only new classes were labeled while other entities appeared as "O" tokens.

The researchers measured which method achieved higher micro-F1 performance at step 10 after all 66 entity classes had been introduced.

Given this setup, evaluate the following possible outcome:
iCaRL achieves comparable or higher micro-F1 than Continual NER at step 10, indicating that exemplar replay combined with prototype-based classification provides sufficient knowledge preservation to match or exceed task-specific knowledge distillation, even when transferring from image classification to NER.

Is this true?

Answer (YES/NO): YES